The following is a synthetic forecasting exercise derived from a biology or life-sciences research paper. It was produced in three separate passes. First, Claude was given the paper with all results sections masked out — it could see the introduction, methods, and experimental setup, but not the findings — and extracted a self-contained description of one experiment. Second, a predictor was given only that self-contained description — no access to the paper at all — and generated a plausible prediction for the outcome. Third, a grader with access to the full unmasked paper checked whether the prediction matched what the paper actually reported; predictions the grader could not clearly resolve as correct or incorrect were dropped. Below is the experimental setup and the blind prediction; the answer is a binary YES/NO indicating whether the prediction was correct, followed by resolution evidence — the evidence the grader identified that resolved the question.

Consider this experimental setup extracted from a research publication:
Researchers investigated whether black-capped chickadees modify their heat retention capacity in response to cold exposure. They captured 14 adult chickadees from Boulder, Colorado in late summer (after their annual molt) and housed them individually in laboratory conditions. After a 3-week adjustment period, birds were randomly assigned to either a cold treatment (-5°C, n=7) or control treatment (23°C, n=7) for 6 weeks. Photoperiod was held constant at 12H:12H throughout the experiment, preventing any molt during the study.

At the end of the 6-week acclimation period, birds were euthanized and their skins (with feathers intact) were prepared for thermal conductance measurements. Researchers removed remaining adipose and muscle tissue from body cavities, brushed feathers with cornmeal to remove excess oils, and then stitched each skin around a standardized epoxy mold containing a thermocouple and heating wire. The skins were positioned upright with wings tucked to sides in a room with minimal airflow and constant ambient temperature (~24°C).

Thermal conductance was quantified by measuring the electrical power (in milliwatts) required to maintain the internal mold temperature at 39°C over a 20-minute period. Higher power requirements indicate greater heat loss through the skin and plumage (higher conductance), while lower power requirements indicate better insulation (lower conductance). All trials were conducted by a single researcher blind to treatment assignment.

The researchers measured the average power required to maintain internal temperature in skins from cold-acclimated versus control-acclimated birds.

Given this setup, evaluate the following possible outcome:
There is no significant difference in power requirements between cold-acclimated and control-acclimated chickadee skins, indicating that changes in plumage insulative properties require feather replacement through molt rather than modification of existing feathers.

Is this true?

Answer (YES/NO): YES